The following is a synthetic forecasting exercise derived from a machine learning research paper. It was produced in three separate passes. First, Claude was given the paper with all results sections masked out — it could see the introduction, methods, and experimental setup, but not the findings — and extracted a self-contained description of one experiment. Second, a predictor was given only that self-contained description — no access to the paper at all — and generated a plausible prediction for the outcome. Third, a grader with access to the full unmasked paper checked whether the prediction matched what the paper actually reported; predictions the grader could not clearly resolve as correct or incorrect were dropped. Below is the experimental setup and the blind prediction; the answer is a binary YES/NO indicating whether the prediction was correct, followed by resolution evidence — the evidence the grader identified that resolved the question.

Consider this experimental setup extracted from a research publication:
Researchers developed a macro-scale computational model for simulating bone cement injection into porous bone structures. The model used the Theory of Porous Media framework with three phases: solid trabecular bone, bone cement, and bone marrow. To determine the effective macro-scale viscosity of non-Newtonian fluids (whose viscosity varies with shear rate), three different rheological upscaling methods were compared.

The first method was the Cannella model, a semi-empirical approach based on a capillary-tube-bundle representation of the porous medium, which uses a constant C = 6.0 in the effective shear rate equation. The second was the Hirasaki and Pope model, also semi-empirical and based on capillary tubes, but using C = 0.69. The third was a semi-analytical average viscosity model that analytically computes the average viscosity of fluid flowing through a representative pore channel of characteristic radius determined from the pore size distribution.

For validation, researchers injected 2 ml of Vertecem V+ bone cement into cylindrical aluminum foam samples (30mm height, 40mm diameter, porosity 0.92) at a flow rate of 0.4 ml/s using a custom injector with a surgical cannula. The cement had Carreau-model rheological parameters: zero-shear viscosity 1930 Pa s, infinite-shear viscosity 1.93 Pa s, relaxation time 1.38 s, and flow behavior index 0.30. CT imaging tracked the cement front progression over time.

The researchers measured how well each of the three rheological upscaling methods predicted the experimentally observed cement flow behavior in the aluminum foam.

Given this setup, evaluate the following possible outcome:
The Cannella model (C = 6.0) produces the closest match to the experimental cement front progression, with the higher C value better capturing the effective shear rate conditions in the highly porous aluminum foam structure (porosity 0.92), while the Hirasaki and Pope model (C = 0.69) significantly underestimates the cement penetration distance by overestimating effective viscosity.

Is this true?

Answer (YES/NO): NO